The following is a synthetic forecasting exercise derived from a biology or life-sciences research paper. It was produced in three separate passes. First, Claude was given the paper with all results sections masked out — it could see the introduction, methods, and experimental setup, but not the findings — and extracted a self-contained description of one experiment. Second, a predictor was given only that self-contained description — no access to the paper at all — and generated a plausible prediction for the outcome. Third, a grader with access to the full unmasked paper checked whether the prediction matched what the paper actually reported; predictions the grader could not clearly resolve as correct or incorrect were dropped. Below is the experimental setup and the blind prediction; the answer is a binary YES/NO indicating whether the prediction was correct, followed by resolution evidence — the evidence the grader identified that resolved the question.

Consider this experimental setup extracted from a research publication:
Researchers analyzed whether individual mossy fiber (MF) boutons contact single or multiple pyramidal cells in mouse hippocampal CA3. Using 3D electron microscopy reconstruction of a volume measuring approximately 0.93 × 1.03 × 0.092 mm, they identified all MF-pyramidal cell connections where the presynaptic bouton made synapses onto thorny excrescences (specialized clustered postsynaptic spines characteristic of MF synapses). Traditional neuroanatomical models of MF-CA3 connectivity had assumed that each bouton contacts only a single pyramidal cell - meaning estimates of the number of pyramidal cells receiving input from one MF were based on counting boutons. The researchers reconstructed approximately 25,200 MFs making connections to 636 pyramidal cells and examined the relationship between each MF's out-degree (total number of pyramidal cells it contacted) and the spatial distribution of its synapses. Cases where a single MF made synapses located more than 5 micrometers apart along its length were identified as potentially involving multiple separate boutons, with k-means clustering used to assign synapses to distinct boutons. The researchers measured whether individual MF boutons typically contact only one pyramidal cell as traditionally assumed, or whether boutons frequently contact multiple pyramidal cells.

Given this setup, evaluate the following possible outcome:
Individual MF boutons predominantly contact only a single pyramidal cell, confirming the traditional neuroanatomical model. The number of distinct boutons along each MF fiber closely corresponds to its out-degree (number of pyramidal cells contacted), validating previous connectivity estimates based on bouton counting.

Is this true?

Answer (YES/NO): NO